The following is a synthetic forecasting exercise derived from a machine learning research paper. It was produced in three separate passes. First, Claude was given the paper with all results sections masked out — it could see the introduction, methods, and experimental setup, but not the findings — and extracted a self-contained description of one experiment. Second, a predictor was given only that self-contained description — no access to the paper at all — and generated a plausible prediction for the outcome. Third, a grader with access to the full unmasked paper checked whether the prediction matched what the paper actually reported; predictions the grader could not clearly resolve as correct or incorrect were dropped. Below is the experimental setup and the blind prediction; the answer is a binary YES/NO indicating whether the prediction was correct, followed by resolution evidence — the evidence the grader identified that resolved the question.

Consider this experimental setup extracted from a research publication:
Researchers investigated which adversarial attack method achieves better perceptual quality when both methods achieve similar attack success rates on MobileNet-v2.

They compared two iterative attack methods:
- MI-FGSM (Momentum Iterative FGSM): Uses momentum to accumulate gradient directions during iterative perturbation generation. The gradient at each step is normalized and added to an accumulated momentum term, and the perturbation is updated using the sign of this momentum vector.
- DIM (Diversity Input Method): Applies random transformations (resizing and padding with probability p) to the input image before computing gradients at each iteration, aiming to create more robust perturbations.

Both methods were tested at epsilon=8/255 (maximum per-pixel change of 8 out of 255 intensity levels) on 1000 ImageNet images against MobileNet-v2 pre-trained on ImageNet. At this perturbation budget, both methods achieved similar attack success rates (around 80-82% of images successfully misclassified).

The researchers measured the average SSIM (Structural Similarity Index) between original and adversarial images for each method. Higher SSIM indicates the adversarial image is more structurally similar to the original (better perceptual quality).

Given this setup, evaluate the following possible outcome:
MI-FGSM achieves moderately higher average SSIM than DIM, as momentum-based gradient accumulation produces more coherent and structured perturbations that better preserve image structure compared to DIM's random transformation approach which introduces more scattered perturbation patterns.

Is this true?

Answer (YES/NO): YES